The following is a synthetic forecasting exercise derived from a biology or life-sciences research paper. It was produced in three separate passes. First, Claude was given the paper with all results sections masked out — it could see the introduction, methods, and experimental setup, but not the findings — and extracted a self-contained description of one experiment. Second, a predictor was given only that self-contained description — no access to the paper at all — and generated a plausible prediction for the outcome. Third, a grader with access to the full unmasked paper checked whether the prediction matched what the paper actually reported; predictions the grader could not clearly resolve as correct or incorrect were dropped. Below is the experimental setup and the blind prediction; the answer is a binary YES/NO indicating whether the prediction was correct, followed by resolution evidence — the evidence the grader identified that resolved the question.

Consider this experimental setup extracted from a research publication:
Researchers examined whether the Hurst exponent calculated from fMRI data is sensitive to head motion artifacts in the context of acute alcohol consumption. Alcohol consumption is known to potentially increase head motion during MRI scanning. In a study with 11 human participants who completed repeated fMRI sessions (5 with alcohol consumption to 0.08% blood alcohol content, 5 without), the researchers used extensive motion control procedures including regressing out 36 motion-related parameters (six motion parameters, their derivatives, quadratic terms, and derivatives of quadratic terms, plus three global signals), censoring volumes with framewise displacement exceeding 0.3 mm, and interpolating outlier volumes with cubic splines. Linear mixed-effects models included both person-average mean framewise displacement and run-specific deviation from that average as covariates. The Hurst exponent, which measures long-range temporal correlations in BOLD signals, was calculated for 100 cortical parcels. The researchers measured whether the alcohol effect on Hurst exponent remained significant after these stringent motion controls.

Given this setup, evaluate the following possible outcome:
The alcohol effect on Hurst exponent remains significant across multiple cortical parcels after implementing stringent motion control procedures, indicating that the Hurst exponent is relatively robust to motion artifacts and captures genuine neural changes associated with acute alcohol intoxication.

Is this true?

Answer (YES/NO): NO